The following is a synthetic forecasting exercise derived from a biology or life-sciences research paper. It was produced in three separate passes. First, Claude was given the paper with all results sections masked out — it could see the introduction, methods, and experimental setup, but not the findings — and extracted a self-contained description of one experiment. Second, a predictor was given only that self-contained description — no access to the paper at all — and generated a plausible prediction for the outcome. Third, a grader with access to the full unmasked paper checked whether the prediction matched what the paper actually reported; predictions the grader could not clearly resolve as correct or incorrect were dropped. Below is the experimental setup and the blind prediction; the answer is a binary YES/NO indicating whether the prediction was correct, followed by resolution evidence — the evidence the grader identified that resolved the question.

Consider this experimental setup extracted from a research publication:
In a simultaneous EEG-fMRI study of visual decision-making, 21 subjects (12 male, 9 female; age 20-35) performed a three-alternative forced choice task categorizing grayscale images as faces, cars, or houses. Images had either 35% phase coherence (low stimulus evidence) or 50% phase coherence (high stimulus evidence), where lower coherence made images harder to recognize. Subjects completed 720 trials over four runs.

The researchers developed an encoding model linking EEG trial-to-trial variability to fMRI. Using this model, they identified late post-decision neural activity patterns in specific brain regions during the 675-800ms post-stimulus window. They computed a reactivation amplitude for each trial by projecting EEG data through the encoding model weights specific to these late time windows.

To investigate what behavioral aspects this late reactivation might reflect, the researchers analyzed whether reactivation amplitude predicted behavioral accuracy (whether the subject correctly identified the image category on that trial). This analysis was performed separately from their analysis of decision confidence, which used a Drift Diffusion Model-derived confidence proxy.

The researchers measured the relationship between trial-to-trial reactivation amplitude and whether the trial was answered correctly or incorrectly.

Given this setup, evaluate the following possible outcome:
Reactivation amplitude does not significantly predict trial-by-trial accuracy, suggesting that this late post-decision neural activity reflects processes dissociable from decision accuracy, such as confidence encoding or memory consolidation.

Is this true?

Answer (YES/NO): NO